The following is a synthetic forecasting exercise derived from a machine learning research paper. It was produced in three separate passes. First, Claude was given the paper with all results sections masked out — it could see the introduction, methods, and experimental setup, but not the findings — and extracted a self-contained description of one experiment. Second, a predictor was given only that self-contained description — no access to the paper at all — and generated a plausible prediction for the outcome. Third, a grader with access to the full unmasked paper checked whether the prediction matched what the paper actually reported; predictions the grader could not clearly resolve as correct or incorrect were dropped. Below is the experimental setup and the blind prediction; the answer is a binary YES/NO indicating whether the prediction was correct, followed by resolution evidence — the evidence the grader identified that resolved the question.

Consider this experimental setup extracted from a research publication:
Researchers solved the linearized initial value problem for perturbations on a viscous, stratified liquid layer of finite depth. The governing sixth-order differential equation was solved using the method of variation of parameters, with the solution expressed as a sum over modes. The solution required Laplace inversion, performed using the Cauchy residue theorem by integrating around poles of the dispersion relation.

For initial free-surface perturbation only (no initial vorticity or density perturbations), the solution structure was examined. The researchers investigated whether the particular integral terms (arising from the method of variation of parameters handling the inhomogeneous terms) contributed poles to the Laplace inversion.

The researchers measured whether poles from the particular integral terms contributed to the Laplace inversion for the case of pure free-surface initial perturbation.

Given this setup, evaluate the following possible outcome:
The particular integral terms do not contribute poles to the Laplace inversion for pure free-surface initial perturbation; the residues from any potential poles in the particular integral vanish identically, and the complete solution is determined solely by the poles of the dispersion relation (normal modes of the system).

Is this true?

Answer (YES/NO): YES